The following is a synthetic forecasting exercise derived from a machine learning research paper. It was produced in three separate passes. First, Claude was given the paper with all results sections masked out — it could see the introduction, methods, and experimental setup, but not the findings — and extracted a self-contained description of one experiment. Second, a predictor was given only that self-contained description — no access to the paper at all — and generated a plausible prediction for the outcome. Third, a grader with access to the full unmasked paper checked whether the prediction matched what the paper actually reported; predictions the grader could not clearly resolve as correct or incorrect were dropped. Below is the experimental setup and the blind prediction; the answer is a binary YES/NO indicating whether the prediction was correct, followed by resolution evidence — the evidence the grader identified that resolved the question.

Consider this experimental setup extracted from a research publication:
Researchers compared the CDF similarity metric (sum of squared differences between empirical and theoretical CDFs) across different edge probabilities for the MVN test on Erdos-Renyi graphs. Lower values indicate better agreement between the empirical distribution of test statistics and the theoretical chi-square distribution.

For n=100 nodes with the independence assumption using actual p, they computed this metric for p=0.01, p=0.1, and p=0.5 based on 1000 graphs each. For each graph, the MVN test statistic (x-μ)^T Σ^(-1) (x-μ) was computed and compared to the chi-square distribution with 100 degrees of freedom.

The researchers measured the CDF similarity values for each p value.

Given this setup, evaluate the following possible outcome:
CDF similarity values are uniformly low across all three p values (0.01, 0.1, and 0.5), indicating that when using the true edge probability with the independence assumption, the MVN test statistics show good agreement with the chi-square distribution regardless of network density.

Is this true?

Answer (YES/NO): NO